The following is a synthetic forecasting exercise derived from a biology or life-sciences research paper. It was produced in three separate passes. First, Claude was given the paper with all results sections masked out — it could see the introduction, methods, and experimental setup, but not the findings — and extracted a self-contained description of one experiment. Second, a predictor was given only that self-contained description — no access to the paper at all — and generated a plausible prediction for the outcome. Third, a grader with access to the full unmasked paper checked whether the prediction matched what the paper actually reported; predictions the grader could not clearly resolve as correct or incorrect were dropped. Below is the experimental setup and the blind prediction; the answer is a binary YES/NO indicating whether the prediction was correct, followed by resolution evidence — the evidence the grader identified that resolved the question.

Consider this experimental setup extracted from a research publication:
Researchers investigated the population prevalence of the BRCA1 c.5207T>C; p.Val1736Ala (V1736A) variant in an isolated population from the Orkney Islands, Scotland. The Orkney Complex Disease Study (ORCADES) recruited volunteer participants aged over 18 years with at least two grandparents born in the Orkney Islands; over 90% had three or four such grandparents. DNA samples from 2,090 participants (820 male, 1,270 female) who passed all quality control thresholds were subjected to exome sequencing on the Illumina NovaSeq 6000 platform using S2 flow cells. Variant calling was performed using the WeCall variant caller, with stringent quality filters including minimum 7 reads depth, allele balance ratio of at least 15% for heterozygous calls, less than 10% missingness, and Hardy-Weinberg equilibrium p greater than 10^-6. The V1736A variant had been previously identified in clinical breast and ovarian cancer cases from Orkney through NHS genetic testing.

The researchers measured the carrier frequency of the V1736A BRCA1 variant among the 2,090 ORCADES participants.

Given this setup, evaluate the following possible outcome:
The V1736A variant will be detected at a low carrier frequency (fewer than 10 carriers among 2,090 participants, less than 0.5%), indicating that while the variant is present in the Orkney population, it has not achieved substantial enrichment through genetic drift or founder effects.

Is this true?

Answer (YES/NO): NO